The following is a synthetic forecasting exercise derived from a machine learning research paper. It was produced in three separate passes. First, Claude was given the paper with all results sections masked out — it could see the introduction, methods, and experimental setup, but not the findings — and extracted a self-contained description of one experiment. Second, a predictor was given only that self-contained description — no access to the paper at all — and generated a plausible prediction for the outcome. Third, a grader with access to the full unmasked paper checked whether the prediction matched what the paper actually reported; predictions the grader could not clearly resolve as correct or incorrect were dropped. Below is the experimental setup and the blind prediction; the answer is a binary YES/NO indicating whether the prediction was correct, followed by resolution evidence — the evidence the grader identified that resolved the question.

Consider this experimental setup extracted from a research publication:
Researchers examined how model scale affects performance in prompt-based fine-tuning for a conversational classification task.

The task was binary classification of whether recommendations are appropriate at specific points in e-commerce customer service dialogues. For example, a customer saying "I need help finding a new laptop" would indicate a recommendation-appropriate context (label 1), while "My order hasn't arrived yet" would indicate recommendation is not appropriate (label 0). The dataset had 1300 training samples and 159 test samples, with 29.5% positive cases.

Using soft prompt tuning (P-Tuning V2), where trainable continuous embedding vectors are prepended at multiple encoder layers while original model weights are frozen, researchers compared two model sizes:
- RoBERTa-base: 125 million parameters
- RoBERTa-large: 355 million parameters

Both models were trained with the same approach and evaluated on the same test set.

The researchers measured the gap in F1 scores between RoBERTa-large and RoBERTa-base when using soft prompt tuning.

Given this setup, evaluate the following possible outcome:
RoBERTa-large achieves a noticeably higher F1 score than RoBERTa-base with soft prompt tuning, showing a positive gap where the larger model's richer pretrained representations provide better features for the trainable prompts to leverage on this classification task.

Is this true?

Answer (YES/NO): YES